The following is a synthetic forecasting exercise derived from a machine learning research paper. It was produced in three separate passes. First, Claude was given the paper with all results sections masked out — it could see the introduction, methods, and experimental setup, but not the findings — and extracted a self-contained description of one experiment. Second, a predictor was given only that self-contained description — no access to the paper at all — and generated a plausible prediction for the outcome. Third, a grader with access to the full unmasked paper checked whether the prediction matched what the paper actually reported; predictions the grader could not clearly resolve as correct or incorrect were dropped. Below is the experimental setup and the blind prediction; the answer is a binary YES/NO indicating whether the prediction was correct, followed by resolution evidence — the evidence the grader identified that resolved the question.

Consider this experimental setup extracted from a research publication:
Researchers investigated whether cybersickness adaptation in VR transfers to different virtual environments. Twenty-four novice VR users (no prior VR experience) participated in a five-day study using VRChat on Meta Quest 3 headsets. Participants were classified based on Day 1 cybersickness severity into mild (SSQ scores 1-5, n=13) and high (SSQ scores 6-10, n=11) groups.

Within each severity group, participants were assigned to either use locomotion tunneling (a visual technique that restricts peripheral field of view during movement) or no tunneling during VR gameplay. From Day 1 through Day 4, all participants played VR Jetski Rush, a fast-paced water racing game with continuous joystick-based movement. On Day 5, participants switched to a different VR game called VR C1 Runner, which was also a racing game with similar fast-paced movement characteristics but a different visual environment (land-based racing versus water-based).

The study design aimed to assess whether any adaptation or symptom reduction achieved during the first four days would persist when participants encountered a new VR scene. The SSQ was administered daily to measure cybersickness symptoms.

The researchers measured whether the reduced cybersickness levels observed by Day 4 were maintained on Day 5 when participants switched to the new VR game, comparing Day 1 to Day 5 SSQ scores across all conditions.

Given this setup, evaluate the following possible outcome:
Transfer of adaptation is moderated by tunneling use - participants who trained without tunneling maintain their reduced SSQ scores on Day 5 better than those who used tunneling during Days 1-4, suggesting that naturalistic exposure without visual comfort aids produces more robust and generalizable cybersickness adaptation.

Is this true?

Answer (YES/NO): NO